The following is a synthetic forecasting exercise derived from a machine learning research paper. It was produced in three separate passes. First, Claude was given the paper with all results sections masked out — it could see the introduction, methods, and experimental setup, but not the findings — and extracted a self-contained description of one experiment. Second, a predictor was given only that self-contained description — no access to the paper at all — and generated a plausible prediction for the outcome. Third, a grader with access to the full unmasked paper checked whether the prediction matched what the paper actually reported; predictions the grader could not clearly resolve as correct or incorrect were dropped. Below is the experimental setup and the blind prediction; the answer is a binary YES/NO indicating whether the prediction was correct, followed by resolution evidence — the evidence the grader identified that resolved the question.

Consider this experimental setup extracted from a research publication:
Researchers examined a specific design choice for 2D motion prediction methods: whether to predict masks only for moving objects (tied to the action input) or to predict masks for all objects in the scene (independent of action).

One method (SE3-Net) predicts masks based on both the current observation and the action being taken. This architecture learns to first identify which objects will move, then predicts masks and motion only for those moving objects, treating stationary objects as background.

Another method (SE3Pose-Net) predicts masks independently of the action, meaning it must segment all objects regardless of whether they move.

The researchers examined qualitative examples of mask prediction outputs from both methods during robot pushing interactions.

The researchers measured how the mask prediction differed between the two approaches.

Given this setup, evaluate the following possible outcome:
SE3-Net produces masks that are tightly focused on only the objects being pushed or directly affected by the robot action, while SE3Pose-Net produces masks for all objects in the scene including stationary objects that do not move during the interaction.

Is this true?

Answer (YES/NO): YES